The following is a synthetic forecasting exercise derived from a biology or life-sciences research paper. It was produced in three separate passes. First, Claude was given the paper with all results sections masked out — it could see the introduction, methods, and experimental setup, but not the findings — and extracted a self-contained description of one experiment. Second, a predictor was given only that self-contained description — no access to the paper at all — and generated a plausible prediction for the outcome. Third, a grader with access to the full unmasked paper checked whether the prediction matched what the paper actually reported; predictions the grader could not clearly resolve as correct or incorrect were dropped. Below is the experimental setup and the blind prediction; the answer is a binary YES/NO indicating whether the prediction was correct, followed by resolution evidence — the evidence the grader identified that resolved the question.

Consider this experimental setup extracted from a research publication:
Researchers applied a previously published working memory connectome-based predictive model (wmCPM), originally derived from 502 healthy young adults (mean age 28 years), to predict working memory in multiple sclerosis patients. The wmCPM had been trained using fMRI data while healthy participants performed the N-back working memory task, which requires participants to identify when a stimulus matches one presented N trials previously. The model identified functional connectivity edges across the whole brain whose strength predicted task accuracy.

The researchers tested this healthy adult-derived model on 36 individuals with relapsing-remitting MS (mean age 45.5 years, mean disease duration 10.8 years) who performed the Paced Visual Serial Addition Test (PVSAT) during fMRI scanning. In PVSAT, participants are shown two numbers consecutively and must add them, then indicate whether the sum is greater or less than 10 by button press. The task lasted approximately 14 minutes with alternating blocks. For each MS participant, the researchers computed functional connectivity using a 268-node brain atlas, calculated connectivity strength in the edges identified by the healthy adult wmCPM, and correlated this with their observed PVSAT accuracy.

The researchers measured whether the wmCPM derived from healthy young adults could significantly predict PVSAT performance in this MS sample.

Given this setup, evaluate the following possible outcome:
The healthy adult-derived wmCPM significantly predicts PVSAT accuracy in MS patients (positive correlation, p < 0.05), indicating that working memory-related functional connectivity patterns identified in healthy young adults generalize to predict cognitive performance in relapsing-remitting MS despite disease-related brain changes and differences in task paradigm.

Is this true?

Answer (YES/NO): YES